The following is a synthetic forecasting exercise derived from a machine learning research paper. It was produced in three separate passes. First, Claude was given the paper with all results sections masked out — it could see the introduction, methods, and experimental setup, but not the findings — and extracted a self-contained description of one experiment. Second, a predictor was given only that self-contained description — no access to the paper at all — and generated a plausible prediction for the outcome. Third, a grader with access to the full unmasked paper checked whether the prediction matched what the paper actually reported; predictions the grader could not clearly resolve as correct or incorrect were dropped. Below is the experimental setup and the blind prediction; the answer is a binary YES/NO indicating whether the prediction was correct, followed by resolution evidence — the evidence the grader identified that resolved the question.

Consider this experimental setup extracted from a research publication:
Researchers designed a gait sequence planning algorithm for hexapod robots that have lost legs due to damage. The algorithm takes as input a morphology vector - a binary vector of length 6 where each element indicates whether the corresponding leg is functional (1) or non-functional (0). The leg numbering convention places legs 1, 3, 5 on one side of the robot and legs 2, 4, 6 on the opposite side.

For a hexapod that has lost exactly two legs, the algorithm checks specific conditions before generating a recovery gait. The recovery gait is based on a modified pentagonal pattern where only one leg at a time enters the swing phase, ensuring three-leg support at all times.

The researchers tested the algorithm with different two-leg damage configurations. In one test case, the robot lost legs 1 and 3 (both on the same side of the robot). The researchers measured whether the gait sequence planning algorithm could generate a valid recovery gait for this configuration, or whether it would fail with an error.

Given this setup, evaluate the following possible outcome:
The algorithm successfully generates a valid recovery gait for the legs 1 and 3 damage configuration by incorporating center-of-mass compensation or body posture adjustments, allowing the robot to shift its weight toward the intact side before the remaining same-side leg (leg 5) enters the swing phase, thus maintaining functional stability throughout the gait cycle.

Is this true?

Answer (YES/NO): NO